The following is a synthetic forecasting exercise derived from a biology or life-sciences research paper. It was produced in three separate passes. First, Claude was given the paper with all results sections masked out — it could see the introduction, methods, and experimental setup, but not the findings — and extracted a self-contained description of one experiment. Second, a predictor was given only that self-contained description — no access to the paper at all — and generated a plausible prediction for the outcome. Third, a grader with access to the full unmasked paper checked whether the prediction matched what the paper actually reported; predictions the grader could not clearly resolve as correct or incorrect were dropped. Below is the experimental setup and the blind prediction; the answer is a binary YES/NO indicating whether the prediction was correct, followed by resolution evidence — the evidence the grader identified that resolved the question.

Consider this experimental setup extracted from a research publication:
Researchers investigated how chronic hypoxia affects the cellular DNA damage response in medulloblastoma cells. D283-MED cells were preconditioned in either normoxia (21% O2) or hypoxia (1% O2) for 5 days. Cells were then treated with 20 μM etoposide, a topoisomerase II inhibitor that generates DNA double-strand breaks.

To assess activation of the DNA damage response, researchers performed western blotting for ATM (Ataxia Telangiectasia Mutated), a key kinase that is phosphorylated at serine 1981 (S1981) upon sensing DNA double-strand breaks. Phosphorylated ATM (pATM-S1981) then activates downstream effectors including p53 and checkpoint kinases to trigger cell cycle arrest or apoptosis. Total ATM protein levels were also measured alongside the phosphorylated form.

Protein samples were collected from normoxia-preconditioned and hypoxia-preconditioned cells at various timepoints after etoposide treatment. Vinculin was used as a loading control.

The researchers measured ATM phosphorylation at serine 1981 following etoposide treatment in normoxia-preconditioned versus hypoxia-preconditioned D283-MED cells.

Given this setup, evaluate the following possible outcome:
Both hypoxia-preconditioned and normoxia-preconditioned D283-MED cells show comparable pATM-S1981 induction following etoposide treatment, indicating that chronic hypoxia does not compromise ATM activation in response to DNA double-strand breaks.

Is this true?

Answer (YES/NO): NO